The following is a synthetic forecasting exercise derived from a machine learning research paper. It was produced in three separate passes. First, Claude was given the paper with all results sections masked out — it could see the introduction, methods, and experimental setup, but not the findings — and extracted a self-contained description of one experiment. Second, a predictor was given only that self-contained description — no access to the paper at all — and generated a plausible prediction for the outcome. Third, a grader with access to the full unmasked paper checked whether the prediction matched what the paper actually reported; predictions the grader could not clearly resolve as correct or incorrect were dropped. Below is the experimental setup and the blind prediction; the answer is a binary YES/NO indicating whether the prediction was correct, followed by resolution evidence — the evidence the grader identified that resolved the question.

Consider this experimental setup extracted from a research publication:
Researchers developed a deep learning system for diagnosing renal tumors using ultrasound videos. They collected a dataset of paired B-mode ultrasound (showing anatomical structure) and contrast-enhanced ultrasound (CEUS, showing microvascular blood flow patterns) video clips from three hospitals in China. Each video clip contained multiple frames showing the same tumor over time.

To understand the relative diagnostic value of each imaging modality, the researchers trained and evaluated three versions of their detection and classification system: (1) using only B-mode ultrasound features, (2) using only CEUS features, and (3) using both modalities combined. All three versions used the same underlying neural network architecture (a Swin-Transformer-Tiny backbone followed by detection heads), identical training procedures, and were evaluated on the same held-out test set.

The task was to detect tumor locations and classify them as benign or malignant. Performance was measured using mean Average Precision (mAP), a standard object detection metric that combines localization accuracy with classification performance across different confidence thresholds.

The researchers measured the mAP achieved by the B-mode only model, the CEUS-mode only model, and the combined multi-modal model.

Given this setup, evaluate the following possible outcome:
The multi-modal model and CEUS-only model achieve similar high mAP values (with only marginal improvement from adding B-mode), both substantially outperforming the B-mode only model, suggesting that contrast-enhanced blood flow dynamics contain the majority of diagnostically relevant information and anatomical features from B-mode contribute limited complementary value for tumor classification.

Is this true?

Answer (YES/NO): NO